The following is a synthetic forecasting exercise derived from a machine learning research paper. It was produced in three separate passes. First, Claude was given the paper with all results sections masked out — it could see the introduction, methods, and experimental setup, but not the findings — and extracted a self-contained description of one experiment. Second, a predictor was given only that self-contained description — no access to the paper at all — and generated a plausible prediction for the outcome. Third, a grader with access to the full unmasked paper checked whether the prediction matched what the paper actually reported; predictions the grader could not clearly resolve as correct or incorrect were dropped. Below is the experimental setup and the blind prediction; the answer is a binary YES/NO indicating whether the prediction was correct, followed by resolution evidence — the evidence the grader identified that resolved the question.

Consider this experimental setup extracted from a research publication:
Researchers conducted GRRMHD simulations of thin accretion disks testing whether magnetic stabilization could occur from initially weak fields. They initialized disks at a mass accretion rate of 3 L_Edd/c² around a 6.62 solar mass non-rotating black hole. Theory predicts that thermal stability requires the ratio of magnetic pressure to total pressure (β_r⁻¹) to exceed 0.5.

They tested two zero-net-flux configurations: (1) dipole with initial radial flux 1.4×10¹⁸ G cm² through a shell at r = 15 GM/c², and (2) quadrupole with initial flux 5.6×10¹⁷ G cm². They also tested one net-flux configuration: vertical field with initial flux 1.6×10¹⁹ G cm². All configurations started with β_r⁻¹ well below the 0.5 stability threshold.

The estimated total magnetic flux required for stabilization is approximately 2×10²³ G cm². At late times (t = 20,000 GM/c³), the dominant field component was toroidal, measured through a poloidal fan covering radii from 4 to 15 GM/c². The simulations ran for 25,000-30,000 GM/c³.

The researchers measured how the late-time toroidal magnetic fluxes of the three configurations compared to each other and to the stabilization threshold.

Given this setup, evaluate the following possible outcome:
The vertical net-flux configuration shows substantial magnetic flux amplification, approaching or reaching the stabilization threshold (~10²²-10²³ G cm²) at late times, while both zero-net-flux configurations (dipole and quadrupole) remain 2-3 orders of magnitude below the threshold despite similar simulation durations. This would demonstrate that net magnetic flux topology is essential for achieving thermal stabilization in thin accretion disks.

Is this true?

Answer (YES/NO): NO